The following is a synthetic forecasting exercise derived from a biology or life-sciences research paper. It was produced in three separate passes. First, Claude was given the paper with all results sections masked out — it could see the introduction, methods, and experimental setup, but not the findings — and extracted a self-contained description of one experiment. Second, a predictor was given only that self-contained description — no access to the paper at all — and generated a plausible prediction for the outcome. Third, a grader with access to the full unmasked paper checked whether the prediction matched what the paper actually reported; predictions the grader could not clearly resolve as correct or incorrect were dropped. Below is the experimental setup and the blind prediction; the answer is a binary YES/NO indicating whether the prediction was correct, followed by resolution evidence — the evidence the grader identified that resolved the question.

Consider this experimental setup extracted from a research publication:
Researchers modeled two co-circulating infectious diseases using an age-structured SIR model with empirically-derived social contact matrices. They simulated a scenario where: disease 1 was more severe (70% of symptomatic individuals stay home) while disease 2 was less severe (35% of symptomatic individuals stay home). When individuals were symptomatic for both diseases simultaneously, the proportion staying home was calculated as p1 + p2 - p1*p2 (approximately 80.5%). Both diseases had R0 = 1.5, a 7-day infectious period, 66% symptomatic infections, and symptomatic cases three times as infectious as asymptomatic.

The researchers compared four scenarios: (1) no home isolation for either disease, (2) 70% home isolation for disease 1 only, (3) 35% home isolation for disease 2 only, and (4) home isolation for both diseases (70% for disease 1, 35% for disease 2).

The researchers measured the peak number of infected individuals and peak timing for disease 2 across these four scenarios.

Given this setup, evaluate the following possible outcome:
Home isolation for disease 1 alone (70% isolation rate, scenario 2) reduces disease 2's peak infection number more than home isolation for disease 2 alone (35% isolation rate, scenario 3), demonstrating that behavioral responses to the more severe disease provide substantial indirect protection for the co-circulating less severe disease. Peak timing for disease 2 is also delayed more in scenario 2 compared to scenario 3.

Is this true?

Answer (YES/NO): NO